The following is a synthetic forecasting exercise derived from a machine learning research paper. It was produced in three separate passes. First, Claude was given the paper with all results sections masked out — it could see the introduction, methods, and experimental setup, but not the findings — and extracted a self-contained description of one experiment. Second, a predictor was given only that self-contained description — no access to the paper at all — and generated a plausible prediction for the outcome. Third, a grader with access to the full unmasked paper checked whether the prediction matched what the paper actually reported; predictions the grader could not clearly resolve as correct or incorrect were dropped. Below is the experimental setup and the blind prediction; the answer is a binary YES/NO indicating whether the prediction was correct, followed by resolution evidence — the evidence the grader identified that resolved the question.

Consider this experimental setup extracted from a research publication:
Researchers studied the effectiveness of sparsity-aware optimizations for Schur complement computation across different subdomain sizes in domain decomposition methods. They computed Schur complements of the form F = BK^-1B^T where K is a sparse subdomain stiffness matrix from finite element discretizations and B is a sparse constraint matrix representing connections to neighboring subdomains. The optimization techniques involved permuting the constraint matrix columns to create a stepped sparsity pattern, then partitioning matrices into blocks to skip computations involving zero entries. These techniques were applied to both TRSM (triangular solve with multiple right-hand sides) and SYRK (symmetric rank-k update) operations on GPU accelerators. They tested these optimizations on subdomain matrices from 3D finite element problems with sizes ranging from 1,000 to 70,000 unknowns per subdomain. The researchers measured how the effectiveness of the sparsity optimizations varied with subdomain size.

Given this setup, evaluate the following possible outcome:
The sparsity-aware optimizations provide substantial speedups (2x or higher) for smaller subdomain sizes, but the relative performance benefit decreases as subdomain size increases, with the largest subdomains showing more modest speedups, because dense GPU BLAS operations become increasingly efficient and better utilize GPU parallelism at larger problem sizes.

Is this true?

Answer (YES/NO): NO